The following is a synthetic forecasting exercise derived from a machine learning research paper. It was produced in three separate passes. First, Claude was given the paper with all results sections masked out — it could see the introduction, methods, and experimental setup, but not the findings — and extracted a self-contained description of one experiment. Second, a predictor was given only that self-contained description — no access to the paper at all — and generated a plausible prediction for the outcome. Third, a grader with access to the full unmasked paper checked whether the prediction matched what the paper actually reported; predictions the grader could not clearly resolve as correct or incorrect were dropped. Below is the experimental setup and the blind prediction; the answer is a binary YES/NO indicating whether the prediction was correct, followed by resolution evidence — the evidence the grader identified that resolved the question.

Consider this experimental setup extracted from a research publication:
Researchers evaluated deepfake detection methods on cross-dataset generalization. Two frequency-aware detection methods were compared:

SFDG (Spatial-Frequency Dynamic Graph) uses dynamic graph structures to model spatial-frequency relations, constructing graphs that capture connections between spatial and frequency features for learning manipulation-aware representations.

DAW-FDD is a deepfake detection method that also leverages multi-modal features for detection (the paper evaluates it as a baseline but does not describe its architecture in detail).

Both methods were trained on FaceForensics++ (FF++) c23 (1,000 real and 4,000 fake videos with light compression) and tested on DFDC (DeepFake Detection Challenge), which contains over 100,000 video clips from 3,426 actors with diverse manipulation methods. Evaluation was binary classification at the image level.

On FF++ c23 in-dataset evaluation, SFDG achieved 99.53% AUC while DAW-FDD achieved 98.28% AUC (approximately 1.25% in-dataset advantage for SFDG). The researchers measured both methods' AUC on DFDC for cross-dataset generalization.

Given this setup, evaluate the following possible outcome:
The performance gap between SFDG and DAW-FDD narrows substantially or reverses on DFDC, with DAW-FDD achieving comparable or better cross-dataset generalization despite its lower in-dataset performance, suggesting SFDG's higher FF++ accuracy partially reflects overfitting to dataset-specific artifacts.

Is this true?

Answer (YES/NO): NO